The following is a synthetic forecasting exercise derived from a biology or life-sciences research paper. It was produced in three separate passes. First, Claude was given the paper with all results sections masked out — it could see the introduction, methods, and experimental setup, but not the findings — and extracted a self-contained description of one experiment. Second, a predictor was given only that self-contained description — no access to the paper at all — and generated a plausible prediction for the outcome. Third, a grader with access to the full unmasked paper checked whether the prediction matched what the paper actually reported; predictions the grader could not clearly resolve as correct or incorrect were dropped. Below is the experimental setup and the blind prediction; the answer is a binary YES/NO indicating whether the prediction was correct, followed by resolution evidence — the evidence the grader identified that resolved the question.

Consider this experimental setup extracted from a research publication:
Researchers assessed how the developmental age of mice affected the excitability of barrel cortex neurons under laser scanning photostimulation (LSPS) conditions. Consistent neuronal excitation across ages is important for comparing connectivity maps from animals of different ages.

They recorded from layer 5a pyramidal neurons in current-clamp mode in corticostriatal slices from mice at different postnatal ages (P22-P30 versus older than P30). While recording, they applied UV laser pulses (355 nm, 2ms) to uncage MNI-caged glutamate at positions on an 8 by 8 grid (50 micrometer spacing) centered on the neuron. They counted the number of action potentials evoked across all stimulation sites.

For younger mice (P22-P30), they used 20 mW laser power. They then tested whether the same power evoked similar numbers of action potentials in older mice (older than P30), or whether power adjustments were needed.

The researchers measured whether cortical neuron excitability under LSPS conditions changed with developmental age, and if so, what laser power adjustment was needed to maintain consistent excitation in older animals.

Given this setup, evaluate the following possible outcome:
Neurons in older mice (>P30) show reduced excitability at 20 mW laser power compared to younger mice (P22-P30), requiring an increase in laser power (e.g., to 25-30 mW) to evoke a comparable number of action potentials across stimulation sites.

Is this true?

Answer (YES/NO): YES